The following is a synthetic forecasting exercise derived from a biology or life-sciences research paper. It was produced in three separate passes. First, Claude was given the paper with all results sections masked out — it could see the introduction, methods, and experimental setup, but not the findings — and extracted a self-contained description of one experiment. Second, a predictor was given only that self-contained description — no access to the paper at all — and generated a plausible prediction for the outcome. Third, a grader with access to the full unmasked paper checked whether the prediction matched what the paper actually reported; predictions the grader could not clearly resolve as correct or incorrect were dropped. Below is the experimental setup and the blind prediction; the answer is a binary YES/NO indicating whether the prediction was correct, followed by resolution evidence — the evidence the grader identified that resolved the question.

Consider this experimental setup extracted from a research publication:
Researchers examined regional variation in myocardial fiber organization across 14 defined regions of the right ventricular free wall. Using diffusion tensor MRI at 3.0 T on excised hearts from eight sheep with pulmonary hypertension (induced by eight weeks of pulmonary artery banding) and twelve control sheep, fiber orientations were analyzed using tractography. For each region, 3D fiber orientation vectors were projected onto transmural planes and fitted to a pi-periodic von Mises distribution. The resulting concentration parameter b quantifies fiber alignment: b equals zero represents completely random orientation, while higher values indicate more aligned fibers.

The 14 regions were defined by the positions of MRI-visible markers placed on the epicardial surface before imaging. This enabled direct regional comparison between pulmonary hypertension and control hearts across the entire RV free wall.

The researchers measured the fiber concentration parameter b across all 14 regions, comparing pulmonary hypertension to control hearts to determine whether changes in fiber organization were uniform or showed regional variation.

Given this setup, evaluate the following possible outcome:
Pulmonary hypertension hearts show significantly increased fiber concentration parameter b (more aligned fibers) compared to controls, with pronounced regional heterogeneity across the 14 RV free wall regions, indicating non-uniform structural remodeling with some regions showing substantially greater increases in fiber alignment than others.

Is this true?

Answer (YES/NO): NO